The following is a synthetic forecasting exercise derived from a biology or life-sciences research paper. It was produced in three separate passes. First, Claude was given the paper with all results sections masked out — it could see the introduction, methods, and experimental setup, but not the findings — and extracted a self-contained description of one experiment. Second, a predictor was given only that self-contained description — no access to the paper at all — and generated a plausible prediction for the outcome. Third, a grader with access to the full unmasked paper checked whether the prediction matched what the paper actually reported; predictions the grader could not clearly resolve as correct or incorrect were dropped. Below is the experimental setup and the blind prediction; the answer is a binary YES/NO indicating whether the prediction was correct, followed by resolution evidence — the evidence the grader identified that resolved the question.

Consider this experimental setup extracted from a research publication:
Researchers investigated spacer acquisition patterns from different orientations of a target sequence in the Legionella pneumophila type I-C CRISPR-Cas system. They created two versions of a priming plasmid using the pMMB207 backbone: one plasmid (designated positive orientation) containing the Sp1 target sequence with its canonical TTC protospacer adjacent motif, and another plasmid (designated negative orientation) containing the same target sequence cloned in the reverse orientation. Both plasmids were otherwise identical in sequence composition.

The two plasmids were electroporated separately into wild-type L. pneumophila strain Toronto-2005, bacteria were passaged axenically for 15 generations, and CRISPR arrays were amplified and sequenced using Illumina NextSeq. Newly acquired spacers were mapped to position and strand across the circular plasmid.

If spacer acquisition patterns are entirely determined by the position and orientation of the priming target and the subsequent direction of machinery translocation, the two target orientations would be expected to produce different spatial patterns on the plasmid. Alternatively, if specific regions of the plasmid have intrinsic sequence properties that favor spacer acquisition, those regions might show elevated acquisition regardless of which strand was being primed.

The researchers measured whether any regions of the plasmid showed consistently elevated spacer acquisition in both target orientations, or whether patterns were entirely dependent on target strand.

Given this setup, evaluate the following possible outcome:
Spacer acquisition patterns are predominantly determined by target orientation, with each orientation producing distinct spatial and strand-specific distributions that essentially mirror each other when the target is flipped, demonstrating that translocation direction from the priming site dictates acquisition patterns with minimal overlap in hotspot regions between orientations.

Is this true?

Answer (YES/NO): NO